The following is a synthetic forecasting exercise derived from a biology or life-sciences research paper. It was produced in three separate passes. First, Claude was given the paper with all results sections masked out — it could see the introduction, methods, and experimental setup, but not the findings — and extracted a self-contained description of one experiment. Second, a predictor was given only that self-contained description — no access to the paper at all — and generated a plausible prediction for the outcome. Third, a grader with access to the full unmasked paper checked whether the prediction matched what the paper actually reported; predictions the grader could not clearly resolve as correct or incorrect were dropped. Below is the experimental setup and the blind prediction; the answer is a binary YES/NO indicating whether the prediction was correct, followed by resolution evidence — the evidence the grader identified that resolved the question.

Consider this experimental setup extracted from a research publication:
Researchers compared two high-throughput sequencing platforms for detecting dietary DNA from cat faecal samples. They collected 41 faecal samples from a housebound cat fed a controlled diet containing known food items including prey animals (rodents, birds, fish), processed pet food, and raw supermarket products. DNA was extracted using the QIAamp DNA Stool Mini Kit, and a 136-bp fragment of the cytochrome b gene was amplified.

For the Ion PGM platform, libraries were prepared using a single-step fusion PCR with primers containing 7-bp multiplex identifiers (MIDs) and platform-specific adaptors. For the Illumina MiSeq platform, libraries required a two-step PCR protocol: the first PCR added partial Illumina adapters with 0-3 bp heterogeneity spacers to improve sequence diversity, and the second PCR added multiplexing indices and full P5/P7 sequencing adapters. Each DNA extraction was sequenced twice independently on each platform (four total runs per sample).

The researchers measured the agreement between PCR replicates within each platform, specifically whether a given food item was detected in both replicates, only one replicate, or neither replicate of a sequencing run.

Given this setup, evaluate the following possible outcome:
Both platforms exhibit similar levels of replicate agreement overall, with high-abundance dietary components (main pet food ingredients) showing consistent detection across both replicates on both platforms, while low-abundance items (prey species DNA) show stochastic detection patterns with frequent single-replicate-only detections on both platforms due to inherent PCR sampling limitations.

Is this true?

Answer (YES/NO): NO